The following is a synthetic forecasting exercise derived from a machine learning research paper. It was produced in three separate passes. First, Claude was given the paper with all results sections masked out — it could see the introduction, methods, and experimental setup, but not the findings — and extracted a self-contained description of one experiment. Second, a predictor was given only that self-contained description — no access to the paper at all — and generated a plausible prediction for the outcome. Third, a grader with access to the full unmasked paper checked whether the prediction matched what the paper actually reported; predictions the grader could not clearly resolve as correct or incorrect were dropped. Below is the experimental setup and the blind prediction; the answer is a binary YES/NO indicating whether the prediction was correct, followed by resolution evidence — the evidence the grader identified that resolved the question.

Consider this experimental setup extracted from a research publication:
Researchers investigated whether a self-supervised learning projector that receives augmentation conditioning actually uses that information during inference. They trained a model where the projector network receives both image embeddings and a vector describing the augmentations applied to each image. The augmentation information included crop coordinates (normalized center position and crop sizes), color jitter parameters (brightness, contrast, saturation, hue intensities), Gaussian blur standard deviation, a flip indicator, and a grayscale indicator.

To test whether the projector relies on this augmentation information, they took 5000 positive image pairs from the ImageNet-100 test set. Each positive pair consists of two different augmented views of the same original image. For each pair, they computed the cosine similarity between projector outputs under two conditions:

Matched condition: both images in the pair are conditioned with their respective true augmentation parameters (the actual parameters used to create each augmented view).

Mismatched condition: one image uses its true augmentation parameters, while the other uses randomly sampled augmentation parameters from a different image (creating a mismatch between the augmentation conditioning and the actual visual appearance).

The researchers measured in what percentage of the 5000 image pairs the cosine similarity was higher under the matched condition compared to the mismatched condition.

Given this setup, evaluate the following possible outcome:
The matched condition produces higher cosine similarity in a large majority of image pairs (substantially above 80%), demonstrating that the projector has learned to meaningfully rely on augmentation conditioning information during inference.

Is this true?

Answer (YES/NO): YES